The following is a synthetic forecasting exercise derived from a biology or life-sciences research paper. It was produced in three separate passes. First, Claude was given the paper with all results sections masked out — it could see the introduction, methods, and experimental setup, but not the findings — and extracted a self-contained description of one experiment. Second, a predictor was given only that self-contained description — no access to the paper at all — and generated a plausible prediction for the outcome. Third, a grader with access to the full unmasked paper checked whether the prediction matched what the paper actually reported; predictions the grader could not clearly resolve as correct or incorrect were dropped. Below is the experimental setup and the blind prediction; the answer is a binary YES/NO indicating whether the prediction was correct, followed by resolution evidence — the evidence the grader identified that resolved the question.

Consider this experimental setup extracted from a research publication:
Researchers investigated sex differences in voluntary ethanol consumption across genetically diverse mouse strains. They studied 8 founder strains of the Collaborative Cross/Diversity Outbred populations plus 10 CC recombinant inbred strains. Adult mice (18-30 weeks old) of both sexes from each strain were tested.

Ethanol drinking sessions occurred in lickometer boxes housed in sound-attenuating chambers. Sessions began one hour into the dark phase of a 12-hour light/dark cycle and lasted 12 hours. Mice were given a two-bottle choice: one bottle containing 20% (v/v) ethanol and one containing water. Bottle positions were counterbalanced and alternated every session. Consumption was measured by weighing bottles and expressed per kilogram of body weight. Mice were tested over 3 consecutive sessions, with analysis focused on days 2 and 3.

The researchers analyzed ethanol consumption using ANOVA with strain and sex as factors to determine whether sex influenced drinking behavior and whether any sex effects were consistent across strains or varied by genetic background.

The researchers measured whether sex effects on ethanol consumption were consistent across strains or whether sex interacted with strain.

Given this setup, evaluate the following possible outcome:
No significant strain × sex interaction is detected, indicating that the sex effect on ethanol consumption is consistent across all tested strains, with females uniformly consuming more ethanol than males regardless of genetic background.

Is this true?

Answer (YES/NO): NO